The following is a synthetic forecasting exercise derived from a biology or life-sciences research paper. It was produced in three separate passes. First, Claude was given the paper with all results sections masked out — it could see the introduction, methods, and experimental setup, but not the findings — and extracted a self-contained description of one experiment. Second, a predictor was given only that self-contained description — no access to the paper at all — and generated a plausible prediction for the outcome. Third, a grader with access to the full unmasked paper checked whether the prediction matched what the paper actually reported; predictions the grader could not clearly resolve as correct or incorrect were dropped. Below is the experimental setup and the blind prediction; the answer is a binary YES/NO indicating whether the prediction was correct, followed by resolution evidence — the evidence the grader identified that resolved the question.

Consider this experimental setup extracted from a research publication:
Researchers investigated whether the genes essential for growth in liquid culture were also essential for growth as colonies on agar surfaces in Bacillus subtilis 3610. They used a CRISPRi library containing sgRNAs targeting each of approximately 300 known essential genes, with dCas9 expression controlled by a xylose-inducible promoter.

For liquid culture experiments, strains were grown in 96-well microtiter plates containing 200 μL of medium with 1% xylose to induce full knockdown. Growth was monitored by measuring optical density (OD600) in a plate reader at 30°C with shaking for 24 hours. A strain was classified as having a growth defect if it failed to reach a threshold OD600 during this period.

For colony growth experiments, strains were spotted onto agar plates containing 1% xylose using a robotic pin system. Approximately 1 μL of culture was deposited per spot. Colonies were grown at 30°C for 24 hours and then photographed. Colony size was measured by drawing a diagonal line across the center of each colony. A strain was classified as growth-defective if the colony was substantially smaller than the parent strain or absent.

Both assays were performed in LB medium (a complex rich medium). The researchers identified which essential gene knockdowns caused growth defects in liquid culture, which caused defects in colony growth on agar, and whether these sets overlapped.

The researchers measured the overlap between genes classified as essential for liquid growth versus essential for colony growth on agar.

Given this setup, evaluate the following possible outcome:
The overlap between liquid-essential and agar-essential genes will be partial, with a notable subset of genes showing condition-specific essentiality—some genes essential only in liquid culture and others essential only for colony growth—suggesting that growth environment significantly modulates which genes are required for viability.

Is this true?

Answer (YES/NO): NO